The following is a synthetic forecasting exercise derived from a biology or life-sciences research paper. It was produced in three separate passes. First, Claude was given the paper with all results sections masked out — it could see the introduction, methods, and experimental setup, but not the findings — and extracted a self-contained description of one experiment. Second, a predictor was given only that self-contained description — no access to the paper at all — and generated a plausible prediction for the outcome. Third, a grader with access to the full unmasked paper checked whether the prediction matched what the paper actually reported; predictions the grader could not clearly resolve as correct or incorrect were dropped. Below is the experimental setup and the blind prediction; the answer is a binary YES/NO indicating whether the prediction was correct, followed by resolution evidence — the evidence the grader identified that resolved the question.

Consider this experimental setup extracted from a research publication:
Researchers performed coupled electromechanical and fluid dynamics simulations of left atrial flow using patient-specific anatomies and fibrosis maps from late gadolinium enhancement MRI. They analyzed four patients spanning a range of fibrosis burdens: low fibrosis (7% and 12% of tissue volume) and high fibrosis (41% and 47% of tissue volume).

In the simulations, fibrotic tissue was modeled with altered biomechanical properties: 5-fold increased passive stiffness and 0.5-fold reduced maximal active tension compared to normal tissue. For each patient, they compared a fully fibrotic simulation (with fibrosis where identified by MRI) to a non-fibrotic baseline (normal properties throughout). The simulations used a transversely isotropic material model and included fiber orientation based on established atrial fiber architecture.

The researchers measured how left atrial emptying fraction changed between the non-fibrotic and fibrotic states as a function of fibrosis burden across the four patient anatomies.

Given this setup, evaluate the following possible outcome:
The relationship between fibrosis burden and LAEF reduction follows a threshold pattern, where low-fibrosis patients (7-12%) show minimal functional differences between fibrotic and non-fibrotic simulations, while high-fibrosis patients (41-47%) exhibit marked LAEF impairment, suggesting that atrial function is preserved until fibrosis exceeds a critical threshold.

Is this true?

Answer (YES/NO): NO